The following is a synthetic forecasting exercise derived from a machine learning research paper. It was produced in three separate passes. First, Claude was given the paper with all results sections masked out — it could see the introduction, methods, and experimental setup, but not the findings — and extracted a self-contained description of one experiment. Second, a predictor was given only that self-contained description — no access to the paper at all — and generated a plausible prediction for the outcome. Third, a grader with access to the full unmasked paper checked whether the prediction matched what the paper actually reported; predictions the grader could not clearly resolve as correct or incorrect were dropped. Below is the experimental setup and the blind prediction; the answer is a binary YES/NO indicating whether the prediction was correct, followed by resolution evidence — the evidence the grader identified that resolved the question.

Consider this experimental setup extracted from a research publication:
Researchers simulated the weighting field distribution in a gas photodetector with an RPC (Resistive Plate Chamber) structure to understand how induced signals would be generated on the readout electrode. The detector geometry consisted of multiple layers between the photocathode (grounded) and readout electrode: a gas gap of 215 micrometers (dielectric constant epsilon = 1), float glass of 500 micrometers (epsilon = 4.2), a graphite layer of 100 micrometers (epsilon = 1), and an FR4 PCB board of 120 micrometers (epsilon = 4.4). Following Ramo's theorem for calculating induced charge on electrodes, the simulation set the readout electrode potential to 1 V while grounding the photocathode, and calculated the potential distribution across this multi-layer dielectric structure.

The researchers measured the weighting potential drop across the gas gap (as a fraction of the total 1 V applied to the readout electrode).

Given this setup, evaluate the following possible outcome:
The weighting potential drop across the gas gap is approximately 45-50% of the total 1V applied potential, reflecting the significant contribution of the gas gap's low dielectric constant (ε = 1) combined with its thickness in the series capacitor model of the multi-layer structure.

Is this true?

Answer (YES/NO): NO